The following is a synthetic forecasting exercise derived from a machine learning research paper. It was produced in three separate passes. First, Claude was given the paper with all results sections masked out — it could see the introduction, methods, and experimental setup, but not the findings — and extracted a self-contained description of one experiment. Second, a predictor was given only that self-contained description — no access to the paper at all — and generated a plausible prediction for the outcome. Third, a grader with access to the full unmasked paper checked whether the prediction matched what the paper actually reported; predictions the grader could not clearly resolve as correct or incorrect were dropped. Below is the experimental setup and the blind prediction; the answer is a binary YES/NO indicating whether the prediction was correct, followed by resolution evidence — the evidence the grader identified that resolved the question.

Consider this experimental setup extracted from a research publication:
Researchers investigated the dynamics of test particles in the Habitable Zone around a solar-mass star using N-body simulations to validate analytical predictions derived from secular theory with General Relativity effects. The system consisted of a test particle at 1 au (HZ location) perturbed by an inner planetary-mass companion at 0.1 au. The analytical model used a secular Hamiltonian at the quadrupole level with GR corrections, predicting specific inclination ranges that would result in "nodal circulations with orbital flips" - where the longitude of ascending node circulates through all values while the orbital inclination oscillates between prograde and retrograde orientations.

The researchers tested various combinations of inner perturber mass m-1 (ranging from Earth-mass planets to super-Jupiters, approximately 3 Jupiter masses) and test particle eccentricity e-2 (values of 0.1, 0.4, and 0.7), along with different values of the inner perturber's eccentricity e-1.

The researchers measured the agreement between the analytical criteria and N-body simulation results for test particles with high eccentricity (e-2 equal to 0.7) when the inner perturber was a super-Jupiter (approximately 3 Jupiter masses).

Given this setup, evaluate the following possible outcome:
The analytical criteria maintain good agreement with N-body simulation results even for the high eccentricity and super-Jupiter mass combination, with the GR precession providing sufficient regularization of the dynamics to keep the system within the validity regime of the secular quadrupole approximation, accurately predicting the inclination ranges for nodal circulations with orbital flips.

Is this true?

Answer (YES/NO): NO